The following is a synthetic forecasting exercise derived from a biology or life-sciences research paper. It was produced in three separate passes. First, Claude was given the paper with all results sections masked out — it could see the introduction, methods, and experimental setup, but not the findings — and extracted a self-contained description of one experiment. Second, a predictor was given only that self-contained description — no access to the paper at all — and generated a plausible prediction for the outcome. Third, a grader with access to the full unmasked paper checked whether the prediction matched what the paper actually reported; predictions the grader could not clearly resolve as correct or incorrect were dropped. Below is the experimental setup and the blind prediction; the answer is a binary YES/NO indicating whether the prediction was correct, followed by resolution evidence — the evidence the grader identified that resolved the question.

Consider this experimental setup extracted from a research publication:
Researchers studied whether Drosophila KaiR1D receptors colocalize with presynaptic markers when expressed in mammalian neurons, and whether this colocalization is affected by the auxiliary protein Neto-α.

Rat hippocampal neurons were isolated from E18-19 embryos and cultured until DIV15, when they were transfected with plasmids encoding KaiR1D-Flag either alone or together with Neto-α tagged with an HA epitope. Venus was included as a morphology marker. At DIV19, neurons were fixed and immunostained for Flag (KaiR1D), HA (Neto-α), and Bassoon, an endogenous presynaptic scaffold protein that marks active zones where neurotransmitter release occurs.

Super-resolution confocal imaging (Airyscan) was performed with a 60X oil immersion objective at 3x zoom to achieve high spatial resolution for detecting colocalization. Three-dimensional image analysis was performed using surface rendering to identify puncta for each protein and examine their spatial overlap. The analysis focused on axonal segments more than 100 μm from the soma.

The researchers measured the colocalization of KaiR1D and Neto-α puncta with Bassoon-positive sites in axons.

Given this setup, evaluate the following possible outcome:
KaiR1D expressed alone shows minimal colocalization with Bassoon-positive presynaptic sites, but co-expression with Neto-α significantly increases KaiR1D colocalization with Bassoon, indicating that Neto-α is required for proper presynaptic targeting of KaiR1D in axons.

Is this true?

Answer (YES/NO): NO